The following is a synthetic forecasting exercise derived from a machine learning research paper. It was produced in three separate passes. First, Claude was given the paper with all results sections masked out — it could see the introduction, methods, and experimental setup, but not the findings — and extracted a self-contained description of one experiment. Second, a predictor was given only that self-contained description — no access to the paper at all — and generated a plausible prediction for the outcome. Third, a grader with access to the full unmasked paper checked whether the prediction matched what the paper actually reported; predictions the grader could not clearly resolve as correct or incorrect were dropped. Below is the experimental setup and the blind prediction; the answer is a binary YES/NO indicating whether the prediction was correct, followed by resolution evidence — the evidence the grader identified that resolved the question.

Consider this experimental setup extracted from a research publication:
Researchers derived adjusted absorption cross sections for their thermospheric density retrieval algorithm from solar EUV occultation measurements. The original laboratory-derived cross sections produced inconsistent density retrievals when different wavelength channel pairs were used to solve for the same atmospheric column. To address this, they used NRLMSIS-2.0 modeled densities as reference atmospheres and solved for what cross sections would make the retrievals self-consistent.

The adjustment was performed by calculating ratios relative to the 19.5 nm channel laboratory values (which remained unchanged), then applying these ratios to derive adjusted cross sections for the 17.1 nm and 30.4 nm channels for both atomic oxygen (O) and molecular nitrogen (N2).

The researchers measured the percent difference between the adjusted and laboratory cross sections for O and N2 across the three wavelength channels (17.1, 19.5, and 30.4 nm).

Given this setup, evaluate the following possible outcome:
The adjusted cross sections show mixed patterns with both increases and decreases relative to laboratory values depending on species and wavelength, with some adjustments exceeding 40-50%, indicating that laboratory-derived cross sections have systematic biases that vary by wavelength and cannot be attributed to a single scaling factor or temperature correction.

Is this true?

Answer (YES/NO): NO